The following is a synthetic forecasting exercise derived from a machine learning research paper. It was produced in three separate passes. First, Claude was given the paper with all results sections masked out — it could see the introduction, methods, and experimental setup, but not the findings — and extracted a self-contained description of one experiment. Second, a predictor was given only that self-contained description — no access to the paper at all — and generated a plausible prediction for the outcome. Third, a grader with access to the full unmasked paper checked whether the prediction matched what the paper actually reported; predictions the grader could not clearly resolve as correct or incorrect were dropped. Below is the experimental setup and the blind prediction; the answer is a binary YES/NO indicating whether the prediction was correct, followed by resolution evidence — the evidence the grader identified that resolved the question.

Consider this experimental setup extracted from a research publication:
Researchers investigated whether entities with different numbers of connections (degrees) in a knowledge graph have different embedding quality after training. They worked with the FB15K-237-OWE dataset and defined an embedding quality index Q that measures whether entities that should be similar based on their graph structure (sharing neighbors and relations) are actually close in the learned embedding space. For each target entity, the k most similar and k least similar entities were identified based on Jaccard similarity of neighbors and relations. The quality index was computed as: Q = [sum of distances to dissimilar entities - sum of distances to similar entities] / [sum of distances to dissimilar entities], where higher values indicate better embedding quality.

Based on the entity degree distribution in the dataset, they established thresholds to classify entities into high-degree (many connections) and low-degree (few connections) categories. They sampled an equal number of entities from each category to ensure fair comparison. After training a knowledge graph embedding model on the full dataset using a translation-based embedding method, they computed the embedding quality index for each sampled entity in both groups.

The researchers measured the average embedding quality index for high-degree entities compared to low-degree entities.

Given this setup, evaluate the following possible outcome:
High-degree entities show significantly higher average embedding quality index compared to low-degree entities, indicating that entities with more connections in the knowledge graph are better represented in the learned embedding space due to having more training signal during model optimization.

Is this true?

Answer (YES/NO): YES